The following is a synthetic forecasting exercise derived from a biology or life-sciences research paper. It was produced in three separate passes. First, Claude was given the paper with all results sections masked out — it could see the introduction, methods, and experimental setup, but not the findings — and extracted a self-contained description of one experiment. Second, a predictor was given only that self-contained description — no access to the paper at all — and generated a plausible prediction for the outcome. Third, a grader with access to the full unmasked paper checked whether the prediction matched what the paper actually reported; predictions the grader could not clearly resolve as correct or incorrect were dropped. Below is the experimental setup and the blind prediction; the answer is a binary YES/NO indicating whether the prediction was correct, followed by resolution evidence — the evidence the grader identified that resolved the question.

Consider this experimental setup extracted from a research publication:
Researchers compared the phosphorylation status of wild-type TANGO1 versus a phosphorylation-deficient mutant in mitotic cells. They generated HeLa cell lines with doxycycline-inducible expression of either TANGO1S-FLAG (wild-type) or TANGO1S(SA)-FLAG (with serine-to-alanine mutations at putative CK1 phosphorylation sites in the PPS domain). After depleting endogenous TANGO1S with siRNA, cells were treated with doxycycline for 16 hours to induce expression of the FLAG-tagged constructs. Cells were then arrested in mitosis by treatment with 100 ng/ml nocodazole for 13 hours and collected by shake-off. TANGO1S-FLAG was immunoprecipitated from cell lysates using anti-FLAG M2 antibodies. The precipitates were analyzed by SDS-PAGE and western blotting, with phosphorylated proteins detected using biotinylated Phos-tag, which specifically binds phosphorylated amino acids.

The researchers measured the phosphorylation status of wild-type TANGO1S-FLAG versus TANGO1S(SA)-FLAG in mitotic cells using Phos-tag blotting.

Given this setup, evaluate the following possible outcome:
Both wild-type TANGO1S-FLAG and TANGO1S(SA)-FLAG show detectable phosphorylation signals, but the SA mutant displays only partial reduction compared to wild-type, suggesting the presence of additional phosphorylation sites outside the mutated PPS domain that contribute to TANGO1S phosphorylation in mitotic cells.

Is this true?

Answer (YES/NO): NO